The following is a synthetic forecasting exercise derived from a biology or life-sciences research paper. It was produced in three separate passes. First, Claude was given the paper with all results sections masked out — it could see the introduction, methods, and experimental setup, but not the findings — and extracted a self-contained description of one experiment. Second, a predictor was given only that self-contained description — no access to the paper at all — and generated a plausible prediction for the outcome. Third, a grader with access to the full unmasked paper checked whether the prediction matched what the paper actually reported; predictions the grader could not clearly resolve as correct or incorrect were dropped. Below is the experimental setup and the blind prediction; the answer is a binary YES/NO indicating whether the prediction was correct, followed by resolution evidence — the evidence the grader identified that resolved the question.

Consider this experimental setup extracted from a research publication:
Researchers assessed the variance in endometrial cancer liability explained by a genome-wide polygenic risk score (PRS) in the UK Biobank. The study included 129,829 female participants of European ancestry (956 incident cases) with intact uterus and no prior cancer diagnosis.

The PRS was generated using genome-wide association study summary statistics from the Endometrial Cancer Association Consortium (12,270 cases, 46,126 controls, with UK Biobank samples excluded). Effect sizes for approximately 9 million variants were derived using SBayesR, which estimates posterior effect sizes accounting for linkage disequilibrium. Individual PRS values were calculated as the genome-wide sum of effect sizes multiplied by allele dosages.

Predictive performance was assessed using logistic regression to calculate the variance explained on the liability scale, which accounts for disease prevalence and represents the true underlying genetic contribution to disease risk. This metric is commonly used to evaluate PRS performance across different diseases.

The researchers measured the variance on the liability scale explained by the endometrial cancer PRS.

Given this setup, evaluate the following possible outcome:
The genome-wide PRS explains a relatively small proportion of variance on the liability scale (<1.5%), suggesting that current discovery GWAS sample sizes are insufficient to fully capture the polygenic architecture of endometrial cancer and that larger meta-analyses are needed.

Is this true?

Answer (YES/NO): NO